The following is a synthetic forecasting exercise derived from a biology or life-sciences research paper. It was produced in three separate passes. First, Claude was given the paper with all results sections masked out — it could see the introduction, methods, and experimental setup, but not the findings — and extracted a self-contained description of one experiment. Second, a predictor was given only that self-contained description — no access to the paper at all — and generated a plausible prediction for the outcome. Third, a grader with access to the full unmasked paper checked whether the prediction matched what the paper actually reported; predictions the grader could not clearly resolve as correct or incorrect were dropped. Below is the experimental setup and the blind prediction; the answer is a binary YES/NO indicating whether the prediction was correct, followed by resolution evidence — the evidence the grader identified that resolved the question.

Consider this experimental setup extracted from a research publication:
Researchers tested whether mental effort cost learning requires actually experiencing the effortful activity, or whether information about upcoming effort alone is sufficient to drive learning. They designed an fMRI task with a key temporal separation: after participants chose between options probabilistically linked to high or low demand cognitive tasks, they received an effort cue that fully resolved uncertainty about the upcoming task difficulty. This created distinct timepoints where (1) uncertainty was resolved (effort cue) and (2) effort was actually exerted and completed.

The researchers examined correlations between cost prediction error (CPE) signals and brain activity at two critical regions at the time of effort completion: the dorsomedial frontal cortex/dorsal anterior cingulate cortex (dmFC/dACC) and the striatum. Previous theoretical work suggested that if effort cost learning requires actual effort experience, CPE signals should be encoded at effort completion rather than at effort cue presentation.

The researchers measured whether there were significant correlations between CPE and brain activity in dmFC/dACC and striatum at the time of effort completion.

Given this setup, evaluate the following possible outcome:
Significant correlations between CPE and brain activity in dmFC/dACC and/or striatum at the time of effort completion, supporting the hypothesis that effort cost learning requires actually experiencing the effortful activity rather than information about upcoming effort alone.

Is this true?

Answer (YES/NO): YES